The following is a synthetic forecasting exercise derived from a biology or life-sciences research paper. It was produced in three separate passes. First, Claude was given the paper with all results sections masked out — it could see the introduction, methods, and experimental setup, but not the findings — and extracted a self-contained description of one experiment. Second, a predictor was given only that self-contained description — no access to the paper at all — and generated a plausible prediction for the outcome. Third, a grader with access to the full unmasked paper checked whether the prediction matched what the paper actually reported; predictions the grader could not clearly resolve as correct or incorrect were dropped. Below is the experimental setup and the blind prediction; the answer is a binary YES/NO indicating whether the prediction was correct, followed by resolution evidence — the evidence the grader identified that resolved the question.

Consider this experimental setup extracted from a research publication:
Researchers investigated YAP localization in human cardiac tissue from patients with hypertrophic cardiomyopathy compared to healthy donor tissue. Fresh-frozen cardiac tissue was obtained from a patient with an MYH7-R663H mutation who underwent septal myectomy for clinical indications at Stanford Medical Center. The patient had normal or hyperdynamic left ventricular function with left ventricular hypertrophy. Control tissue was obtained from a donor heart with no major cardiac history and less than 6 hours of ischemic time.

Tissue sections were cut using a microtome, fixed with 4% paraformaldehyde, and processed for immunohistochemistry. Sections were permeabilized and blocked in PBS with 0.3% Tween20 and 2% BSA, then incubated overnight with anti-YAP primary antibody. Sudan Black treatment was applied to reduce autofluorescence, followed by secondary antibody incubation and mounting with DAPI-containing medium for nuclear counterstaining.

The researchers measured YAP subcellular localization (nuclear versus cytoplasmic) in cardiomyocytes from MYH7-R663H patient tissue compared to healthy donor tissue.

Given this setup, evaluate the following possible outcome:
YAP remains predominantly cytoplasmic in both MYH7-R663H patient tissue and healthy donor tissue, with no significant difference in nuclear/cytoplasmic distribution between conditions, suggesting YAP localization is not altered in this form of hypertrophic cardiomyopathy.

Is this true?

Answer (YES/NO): NO